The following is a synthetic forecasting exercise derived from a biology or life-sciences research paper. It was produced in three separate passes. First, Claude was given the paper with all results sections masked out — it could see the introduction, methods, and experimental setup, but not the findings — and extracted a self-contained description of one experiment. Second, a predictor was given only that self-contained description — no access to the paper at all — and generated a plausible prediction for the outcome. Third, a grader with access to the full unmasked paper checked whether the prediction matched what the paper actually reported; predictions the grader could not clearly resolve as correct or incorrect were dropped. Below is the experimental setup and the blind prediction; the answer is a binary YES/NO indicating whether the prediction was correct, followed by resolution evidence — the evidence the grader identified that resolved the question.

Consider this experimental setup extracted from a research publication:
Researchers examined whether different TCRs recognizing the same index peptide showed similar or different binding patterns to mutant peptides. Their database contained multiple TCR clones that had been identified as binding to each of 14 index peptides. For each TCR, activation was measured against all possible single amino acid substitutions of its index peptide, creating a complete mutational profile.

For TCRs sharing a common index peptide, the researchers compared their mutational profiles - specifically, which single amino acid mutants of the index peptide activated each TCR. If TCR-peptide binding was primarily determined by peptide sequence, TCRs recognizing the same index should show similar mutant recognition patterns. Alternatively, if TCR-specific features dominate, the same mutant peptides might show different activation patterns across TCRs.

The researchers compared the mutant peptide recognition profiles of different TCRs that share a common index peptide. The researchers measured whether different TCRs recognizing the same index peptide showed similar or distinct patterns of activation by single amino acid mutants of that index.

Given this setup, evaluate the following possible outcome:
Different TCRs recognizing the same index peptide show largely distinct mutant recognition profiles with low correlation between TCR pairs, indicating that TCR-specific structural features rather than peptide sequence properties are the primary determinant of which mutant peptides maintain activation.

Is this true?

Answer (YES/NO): YES